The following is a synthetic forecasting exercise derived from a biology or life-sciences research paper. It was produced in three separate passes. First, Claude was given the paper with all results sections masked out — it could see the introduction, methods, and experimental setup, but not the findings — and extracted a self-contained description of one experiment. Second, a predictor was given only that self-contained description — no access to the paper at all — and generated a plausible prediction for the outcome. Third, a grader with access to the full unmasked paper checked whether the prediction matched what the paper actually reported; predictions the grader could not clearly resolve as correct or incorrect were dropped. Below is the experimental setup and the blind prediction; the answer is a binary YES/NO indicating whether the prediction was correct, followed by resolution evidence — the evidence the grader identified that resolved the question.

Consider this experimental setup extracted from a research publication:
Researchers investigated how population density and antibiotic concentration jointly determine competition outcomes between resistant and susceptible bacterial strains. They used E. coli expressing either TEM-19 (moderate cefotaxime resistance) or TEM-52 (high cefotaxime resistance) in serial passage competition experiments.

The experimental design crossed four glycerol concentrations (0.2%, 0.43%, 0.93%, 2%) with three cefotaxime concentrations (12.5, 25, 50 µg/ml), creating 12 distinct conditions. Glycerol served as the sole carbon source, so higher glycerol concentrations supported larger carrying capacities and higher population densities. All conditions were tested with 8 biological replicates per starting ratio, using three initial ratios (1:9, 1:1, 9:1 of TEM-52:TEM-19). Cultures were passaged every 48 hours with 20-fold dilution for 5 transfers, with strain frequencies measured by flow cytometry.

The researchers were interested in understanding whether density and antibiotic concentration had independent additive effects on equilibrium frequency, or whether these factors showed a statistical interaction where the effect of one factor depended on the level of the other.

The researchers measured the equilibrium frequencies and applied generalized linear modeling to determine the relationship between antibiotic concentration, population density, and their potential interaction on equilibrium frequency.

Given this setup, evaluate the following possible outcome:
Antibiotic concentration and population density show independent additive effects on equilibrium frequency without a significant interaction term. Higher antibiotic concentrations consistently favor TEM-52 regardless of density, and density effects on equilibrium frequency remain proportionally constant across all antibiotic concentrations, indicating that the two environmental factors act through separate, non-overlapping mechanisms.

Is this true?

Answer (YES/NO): NO